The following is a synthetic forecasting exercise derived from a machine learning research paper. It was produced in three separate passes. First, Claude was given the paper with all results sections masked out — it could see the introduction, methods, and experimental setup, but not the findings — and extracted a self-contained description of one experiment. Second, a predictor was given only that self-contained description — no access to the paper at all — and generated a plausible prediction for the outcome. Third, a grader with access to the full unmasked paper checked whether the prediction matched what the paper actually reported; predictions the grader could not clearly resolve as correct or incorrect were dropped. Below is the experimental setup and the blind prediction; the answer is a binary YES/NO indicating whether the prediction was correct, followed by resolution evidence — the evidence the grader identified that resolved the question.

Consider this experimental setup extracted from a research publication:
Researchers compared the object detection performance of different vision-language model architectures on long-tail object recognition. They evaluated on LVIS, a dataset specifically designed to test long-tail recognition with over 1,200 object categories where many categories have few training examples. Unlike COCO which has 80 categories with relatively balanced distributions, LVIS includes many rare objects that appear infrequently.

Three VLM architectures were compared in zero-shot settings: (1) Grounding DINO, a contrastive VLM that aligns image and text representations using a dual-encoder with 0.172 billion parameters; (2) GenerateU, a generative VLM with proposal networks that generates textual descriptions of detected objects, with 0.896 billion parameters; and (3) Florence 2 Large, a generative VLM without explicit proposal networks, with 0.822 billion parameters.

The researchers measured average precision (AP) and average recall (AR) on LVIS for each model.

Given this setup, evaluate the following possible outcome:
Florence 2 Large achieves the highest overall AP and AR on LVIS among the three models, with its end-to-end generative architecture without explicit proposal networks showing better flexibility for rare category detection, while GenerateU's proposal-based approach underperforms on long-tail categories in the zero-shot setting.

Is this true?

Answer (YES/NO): NO